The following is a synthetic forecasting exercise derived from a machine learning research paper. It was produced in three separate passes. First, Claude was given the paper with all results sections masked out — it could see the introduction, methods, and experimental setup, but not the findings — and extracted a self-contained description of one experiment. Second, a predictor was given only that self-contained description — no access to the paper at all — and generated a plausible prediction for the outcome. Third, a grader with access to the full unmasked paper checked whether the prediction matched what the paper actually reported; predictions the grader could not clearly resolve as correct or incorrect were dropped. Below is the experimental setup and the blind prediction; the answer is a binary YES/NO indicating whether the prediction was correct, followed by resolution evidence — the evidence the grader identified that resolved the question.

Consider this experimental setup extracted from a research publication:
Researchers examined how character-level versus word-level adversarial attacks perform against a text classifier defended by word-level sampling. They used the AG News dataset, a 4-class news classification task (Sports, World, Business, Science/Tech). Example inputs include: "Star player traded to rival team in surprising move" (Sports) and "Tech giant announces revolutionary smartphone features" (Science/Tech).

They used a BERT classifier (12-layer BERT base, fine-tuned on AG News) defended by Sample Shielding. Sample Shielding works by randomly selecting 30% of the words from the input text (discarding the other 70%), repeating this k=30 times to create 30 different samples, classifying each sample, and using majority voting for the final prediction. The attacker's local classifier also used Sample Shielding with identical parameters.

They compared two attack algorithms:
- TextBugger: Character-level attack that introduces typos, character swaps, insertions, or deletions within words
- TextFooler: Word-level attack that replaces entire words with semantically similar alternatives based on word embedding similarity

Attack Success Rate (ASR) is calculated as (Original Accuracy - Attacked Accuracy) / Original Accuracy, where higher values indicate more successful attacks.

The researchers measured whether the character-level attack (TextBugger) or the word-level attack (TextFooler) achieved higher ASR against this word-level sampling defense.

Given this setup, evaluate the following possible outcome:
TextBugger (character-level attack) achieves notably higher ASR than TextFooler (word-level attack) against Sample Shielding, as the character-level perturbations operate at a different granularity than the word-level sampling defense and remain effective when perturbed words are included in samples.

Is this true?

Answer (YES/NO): NO